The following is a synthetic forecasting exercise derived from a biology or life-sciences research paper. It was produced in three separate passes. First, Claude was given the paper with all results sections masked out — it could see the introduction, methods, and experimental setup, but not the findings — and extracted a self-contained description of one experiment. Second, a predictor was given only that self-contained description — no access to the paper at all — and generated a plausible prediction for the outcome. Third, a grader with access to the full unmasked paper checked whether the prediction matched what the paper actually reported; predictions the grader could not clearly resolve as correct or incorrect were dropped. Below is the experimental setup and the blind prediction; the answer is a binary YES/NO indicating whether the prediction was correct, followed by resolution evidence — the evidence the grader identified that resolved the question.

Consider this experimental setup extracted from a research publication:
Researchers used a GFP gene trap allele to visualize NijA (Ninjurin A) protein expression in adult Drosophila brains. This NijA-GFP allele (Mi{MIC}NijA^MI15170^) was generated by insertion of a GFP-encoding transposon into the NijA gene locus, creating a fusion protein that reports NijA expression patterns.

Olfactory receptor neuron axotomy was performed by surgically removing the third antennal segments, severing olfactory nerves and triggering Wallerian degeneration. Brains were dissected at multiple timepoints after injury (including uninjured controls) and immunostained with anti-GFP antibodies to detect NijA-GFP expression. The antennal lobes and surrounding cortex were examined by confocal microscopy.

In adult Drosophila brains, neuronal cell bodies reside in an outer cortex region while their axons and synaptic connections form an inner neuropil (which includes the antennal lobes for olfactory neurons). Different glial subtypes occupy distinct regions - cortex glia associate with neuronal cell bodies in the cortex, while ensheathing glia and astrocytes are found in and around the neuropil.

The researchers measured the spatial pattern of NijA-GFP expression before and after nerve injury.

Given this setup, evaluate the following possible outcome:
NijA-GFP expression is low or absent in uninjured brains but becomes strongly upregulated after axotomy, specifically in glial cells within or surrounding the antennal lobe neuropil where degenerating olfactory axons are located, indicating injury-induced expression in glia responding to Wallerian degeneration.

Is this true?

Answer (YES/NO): YES